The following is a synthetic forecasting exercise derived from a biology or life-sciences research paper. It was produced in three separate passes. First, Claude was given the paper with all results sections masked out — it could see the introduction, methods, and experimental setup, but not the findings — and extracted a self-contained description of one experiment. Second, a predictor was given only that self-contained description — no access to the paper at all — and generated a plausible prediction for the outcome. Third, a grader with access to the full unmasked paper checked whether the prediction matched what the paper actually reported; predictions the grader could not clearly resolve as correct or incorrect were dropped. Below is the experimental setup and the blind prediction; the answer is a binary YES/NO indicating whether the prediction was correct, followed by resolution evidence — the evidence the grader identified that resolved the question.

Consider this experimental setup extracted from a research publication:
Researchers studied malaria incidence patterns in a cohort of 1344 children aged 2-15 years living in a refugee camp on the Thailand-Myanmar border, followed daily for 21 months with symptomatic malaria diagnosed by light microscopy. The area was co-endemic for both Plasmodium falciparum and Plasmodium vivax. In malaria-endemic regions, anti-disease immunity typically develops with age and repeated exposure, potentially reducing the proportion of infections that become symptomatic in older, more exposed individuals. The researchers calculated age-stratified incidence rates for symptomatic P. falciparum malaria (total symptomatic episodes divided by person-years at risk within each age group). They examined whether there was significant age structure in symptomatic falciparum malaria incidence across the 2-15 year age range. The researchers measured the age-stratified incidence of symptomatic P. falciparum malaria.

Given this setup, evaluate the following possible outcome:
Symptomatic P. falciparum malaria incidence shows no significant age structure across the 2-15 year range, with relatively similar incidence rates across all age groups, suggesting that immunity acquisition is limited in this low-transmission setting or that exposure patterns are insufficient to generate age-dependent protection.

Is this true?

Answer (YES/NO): YES